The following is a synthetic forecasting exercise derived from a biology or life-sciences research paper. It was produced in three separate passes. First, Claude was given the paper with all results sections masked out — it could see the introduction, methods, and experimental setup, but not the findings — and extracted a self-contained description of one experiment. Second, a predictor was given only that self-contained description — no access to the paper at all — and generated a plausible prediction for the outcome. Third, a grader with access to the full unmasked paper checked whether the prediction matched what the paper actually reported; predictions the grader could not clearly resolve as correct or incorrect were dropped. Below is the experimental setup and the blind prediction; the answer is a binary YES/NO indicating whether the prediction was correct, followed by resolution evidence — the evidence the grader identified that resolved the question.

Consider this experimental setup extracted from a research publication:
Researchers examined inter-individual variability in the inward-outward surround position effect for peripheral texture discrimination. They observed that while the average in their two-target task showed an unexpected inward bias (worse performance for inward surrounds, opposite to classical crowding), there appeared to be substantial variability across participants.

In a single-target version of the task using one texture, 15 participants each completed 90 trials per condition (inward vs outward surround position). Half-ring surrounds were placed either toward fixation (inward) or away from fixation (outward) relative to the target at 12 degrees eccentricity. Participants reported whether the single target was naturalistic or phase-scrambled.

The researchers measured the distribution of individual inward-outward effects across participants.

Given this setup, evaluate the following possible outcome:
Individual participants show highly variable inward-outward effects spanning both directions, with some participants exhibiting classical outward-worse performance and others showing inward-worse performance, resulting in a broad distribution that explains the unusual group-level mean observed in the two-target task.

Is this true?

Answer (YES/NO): NO